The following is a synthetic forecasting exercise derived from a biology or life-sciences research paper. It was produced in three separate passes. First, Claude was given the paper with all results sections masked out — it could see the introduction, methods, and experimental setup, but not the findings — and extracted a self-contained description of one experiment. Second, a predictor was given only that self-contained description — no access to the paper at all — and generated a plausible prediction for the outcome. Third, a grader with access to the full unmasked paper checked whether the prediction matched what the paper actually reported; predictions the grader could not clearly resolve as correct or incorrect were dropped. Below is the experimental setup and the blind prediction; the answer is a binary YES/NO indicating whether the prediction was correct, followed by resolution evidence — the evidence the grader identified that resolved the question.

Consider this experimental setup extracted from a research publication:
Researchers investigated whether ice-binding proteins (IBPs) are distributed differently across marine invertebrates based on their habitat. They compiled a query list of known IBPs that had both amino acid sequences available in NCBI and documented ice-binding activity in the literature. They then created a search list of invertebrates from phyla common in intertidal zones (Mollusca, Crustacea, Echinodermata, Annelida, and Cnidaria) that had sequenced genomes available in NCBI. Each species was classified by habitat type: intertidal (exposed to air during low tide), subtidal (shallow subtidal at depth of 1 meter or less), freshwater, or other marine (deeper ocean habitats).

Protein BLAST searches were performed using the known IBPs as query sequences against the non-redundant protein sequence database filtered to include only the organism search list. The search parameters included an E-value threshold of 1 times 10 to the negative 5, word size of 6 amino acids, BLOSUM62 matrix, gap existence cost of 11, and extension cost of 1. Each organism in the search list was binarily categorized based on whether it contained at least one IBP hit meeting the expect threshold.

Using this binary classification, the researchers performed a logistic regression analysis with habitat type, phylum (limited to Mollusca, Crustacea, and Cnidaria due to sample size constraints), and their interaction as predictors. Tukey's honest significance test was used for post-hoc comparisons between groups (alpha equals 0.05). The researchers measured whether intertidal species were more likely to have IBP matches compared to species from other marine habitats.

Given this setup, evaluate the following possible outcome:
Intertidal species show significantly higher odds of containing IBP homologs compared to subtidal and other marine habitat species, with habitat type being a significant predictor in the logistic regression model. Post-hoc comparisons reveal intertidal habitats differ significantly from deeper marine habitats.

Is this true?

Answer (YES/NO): NO